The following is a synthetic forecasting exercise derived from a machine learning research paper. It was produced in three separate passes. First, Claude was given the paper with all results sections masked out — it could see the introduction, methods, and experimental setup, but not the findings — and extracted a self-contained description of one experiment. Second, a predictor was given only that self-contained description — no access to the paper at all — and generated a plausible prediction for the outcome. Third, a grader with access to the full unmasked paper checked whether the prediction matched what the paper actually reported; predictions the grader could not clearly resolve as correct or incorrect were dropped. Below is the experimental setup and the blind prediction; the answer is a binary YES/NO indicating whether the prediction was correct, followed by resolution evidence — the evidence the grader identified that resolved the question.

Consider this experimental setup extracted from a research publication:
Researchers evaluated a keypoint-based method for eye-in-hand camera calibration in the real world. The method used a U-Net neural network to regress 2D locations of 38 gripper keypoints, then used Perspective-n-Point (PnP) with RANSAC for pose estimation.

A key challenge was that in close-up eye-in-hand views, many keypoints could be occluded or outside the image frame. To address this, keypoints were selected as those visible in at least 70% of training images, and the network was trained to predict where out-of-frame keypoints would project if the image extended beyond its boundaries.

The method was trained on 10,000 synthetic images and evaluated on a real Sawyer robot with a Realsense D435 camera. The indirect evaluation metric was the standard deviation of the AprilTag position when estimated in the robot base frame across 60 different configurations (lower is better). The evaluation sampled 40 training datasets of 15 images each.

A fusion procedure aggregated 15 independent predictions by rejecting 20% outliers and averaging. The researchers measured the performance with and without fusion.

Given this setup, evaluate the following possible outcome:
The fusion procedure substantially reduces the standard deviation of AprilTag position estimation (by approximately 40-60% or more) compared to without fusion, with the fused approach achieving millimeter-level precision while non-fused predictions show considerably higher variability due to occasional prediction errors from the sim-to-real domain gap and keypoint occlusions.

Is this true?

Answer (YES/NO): NO